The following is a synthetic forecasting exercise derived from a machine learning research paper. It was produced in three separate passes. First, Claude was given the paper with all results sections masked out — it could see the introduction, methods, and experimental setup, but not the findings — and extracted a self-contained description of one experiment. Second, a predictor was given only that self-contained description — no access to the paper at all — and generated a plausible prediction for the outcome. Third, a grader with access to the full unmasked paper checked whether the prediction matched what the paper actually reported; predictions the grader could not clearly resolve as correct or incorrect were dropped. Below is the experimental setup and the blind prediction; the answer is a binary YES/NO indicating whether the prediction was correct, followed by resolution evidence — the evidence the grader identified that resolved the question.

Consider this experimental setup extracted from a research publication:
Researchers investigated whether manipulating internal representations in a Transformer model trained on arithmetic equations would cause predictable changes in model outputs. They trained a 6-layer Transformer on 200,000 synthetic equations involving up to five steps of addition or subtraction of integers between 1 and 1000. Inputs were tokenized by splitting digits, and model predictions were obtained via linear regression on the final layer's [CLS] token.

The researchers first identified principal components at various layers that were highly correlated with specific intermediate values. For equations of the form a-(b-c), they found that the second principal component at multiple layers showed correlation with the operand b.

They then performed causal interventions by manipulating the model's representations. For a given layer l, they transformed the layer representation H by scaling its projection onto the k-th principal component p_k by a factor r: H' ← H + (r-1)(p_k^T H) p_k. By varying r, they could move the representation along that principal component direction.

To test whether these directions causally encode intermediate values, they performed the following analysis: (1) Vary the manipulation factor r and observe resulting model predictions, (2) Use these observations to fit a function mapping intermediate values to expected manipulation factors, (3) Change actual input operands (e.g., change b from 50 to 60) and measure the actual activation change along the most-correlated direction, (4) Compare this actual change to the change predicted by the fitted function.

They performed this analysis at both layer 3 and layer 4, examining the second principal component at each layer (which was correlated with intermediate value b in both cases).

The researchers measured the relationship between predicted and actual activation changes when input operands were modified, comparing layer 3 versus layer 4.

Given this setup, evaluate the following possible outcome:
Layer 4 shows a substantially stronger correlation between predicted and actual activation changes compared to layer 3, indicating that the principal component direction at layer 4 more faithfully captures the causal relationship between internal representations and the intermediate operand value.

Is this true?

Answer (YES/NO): NO